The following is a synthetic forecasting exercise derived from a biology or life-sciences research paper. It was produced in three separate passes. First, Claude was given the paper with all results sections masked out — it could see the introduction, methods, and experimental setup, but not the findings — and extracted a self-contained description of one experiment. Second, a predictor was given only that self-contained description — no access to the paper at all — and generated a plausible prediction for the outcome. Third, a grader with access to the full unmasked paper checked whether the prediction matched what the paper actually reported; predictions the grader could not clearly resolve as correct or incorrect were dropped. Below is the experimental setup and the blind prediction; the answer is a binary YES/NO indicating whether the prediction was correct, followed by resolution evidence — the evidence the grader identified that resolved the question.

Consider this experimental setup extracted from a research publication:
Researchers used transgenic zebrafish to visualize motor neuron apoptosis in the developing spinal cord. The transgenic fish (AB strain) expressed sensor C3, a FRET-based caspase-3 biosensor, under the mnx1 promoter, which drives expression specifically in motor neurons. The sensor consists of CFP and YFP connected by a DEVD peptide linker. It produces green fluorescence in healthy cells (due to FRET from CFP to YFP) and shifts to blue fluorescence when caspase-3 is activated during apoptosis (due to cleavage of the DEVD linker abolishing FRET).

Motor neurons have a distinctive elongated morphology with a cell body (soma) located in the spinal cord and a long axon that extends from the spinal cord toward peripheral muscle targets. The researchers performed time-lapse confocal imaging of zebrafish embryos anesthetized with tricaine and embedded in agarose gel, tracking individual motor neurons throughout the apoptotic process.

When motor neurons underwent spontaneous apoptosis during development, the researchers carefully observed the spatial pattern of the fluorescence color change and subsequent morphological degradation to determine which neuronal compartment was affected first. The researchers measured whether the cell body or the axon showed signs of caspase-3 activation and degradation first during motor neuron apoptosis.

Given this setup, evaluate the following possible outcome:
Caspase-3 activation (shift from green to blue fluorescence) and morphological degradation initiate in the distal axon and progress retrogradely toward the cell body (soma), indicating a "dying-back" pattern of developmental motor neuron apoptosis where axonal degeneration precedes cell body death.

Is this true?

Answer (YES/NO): NO